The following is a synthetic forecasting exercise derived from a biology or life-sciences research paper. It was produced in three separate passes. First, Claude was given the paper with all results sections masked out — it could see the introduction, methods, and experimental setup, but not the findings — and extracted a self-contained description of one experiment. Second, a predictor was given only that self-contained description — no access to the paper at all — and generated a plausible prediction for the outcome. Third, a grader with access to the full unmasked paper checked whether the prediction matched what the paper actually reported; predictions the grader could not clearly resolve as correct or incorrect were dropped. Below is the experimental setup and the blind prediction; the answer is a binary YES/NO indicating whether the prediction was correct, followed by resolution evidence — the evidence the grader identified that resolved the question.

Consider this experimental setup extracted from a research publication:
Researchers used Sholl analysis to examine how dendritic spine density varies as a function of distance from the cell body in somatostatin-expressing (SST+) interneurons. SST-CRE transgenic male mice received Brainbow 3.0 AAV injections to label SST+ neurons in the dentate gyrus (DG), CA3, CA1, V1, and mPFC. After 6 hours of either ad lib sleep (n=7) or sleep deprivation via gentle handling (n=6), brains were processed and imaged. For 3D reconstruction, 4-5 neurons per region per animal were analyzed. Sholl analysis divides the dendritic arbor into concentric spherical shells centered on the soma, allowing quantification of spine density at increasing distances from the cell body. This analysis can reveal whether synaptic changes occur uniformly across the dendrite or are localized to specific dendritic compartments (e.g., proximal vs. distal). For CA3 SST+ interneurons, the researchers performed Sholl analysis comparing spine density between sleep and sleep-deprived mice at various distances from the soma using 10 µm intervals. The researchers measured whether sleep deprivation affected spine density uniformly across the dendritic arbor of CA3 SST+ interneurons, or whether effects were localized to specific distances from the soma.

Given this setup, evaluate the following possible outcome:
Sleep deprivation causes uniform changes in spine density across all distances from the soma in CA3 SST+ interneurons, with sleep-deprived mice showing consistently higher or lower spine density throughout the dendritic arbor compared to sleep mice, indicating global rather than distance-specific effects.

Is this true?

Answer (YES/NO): NO